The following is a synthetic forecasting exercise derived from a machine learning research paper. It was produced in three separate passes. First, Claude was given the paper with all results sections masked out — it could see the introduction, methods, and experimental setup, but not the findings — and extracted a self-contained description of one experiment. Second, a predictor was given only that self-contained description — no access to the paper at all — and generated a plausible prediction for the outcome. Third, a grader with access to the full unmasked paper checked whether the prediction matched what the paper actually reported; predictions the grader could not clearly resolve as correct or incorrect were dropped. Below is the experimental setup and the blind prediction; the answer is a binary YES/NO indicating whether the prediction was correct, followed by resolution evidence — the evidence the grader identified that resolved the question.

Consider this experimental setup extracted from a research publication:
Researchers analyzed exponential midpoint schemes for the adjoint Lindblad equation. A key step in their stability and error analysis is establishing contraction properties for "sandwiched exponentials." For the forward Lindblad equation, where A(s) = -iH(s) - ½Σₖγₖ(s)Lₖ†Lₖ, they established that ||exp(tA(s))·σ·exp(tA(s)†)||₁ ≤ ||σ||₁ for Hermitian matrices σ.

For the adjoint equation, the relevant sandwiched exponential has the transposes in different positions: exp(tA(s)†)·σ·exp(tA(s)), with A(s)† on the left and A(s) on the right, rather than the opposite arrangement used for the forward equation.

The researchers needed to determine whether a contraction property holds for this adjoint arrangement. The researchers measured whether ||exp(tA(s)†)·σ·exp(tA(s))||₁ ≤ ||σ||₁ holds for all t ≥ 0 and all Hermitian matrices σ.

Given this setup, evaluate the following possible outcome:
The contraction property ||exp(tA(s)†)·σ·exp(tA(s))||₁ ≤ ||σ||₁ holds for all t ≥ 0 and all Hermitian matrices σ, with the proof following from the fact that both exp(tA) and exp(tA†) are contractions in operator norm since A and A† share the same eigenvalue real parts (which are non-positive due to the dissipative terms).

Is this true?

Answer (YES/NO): NO